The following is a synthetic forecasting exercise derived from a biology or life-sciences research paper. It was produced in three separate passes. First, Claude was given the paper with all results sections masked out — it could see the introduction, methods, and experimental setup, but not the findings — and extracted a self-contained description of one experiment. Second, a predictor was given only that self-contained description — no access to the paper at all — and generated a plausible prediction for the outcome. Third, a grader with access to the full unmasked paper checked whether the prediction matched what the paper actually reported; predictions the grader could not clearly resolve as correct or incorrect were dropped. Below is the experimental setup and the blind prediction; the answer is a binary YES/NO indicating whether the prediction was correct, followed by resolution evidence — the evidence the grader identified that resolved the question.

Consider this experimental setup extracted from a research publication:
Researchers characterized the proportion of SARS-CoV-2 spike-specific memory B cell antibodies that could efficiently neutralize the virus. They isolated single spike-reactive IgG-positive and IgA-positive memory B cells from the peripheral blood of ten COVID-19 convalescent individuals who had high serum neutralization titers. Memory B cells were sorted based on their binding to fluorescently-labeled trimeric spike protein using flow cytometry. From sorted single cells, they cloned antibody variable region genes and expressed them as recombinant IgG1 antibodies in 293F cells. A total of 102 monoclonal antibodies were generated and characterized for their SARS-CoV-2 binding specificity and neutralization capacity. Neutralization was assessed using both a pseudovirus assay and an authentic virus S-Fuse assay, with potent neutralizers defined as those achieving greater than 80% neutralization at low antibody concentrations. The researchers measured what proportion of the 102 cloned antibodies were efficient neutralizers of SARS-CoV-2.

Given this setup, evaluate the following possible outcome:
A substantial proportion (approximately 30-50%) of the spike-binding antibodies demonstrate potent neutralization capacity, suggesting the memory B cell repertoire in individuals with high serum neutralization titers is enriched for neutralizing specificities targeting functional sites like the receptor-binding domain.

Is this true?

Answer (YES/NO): NO